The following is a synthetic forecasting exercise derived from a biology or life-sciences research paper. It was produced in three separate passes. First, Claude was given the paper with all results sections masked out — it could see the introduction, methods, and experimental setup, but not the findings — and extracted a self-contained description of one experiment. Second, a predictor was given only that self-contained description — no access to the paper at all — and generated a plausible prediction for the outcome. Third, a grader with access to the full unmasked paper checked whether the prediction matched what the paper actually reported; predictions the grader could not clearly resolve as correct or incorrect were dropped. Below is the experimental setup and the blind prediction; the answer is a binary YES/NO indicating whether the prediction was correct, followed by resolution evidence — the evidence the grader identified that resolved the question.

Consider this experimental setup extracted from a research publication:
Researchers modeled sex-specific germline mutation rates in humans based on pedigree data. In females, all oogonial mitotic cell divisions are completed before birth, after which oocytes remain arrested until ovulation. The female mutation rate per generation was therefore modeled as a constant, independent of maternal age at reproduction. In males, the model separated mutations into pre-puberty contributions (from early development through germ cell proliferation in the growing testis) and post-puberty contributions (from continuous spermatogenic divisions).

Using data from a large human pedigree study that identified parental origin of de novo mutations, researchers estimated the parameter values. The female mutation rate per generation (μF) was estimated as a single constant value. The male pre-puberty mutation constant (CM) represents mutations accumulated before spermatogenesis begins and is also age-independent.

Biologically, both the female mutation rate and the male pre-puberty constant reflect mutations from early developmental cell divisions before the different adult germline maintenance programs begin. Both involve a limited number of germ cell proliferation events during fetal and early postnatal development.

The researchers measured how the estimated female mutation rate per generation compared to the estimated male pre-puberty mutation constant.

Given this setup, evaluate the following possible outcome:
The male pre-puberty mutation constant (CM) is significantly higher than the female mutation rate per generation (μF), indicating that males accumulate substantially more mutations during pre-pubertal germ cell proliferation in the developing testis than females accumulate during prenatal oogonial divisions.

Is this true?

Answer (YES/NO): NO